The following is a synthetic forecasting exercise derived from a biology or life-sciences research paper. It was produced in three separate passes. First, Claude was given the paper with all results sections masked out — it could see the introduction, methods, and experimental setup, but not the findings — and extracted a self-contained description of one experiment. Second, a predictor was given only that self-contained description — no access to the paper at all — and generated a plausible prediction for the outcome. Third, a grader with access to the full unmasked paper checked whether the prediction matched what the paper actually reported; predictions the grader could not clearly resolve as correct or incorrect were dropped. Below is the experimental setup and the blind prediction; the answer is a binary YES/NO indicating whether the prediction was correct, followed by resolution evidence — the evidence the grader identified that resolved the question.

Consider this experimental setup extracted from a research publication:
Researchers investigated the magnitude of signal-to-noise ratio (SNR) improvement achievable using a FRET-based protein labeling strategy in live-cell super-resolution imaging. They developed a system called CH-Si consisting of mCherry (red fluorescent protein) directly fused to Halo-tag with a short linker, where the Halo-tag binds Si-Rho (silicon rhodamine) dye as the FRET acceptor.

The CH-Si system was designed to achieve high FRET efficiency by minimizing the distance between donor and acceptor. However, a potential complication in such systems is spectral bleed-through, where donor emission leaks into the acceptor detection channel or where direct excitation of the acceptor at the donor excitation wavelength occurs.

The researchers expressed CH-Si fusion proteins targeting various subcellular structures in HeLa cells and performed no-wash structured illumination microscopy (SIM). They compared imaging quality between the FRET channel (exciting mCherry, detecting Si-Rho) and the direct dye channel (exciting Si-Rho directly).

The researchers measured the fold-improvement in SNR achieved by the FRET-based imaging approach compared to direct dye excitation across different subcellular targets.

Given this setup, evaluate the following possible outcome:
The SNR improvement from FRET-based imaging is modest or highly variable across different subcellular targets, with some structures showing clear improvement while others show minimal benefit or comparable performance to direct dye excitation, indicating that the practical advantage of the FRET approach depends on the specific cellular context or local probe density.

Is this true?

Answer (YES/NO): NO